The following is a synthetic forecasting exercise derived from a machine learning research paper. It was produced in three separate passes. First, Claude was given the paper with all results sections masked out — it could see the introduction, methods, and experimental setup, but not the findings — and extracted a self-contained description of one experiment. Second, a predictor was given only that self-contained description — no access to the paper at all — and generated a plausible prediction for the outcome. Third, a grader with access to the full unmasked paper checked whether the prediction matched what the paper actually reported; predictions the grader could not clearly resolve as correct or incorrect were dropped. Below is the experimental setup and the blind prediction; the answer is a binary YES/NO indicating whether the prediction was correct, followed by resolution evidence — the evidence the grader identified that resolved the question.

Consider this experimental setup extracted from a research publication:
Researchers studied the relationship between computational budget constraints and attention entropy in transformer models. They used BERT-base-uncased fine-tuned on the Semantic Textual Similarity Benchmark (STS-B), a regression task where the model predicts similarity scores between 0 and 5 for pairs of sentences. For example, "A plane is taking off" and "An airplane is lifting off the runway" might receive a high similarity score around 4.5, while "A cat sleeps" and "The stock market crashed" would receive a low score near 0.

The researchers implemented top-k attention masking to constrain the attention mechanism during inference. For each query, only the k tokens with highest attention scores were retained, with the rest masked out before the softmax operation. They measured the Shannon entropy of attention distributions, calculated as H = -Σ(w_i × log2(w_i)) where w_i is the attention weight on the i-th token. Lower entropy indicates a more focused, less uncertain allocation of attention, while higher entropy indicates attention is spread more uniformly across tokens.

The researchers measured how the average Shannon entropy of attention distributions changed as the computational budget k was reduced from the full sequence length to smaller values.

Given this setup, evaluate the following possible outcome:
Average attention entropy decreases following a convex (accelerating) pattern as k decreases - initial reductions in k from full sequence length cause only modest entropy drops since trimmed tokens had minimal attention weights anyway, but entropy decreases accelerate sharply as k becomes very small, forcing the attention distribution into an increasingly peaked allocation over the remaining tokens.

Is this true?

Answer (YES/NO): NO